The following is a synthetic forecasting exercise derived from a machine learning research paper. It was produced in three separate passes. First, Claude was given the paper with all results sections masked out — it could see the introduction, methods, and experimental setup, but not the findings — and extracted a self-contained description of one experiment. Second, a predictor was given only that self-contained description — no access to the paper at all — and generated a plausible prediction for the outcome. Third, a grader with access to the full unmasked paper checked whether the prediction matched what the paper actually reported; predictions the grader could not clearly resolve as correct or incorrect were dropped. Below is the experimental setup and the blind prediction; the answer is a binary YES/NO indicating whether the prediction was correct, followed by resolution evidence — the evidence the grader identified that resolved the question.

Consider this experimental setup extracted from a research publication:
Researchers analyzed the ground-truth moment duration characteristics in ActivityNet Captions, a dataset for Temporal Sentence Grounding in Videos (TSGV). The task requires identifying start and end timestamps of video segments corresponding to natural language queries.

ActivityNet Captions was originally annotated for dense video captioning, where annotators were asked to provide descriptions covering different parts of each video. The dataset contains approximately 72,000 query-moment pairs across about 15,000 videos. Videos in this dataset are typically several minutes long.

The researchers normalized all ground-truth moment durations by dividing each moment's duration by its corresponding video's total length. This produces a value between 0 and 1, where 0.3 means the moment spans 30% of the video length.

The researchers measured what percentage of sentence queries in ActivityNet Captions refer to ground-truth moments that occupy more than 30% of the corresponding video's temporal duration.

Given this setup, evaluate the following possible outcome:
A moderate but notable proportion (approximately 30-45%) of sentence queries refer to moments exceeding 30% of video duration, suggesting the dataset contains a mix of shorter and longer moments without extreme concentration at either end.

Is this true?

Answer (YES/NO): YES